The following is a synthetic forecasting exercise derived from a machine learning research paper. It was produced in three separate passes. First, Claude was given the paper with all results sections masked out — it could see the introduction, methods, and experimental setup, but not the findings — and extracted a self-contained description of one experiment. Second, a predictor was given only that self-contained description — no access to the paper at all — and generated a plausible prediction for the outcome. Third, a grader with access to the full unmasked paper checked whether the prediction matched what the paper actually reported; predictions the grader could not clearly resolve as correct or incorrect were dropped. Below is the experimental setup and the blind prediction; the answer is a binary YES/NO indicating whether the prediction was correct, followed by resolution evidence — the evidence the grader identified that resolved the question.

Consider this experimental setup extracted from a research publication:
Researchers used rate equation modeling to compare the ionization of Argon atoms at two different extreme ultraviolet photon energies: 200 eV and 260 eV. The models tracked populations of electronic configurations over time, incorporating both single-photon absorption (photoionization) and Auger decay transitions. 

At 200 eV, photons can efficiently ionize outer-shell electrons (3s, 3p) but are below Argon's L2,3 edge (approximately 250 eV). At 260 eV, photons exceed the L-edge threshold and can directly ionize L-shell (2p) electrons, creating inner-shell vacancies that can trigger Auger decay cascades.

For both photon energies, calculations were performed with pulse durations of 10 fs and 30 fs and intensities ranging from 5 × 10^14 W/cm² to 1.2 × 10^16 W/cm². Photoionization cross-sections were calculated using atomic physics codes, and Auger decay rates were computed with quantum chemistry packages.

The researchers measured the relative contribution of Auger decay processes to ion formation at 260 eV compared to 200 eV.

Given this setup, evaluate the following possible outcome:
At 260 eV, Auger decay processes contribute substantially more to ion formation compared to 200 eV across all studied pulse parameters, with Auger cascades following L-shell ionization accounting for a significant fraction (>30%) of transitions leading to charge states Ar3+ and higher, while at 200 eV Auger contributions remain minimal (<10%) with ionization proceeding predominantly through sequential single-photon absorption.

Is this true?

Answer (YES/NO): YES